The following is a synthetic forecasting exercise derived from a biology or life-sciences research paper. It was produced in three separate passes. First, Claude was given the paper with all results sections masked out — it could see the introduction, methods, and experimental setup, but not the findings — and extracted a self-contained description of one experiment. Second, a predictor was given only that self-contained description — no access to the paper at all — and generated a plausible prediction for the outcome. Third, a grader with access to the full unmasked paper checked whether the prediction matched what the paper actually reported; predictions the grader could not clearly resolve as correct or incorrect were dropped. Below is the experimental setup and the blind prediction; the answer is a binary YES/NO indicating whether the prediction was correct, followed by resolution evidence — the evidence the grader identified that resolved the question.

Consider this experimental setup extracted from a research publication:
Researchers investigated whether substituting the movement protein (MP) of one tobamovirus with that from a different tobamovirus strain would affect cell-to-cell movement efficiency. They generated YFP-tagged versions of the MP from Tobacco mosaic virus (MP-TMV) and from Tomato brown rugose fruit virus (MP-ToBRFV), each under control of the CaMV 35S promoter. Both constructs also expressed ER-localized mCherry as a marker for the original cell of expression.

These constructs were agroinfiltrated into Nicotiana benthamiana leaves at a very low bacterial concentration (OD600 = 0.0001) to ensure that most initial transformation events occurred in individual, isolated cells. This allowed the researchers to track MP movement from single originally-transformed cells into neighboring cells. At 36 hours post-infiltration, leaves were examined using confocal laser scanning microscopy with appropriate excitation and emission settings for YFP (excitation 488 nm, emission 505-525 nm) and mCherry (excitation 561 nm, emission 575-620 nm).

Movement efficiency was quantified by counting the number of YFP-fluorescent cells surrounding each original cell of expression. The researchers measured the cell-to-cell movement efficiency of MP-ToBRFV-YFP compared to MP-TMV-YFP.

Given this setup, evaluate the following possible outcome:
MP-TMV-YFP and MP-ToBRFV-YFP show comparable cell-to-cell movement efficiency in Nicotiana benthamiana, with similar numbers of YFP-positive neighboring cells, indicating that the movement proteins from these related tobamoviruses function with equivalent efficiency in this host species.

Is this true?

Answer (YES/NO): NO